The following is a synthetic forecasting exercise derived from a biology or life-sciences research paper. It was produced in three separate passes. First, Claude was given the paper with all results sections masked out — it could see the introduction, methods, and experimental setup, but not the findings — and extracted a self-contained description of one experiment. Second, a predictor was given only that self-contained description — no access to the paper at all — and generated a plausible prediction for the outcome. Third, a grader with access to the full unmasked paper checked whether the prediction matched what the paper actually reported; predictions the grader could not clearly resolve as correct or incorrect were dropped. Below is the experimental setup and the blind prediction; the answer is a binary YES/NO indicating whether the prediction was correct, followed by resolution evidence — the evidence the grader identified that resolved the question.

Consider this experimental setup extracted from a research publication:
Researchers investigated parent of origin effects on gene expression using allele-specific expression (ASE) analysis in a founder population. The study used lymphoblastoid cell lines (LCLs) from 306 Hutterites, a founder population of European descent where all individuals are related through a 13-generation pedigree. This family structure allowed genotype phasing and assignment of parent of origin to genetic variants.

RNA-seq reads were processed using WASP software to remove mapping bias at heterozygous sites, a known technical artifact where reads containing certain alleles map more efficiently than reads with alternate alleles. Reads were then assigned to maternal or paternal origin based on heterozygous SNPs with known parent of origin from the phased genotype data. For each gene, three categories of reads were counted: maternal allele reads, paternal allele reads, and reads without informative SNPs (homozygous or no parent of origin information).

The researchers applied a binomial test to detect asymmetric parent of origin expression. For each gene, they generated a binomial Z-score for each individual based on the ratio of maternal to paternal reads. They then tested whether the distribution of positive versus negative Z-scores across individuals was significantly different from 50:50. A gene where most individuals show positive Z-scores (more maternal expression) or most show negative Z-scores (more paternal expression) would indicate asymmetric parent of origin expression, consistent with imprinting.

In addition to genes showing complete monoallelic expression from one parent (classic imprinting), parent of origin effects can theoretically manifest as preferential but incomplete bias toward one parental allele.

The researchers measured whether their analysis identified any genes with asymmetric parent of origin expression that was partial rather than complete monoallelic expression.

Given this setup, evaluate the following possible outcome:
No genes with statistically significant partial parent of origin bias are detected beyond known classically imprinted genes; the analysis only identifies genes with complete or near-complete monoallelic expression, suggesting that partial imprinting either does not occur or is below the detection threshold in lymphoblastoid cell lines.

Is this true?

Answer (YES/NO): NO